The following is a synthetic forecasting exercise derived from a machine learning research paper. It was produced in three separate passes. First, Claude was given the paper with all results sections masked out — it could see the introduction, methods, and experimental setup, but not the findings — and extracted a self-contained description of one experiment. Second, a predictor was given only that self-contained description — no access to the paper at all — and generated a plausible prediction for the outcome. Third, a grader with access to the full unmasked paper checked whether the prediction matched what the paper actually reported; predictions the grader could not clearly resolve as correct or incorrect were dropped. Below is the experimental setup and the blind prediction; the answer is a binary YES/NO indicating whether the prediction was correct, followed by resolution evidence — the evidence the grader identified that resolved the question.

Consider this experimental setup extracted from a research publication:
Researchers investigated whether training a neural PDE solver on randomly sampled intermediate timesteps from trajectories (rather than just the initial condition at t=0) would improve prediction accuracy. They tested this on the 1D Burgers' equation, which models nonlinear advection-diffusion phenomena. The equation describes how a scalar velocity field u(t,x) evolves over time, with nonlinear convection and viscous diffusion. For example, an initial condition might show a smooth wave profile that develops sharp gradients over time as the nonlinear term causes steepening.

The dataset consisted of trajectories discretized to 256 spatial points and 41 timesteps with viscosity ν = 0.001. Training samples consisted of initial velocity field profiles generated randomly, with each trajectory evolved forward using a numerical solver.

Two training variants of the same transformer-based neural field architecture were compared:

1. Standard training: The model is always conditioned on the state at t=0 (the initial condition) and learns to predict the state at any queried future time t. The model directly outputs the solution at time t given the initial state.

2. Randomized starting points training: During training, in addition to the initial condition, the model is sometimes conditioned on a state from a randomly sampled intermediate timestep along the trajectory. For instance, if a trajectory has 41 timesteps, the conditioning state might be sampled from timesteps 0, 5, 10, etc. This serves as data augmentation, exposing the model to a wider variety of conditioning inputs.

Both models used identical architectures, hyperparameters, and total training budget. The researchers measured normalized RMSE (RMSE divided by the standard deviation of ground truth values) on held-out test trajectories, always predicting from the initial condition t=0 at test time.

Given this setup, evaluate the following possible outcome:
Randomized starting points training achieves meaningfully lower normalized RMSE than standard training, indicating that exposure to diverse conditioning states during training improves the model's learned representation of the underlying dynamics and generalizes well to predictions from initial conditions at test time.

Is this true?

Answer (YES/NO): YES